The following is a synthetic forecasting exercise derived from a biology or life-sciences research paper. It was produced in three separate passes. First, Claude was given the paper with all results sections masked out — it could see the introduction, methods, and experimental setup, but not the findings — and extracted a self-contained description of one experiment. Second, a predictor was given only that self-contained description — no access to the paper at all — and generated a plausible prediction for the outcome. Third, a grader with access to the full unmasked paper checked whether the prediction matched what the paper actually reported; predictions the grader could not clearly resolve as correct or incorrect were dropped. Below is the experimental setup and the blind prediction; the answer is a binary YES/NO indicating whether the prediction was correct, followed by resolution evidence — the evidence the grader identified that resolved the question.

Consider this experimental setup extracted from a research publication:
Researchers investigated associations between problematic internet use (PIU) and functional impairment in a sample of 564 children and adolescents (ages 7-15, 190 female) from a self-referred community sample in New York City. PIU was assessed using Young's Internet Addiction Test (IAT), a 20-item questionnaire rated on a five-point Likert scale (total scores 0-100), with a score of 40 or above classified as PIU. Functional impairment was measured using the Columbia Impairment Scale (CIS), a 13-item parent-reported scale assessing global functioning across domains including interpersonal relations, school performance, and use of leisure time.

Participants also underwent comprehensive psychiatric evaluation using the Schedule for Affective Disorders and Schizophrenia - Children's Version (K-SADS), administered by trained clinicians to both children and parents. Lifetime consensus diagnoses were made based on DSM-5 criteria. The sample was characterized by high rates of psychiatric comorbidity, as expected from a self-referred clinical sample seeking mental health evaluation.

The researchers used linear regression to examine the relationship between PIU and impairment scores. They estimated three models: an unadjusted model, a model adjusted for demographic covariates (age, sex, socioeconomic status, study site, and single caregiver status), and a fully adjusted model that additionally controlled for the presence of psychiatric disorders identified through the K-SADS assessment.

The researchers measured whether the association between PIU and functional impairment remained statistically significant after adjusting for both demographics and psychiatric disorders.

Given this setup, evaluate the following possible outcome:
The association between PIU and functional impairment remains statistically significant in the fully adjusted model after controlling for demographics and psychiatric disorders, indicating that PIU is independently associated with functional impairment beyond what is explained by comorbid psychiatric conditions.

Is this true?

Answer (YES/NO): YES